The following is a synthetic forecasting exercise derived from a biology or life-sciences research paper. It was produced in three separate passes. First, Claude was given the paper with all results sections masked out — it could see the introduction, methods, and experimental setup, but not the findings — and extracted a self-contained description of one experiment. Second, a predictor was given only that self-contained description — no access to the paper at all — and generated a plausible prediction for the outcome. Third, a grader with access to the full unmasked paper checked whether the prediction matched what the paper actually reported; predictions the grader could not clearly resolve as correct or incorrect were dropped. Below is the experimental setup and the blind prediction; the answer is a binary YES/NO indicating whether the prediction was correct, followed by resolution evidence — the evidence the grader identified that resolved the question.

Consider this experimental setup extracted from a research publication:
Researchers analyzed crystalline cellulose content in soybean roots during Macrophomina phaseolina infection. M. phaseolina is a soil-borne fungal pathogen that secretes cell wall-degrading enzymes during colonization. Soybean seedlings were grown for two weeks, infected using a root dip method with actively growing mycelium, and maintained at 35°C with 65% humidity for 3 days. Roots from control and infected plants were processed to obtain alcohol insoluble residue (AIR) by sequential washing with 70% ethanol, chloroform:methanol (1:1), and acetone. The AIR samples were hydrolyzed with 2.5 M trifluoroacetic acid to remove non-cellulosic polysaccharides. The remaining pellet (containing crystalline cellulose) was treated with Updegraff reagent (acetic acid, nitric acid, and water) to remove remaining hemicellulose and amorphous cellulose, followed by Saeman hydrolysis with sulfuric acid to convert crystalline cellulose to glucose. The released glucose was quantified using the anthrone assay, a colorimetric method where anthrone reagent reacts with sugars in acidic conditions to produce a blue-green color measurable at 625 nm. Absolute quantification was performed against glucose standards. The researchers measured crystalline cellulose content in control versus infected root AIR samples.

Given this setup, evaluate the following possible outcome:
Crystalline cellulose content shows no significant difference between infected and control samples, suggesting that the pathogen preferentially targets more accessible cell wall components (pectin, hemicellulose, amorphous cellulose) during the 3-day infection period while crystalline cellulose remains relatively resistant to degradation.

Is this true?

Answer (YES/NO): NO